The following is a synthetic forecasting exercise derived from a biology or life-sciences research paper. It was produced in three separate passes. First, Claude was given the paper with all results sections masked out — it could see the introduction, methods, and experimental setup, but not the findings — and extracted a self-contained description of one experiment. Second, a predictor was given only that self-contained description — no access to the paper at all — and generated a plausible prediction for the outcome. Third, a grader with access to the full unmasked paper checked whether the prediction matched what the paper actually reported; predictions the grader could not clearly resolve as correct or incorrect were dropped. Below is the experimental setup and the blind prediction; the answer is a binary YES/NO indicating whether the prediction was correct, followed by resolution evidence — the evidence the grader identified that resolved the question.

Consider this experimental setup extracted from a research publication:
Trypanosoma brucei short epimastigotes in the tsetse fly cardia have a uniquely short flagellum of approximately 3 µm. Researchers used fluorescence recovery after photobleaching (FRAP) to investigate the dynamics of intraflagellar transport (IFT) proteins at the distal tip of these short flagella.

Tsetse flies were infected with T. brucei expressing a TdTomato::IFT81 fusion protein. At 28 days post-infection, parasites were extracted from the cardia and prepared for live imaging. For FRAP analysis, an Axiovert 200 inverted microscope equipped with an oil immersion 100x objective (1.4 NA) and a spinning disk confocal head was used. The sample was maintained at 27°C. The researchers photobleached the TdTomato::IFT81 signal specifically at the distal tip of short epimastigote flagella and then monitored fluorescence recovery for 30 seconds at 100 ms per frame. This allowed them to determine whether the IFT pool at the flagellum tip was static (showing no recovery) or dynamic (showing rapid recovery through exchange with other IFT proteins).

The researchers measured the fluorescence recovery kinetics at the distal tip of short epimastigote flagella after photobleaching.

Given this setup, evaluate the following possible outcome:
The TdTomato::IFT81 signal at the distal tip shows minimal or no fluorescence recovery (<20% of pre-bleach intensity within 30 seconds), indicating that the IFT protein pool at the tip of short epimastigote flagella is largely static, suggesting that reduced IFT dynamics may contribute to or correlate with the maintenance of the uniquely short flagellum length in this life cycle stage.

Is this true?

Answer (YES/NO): NO